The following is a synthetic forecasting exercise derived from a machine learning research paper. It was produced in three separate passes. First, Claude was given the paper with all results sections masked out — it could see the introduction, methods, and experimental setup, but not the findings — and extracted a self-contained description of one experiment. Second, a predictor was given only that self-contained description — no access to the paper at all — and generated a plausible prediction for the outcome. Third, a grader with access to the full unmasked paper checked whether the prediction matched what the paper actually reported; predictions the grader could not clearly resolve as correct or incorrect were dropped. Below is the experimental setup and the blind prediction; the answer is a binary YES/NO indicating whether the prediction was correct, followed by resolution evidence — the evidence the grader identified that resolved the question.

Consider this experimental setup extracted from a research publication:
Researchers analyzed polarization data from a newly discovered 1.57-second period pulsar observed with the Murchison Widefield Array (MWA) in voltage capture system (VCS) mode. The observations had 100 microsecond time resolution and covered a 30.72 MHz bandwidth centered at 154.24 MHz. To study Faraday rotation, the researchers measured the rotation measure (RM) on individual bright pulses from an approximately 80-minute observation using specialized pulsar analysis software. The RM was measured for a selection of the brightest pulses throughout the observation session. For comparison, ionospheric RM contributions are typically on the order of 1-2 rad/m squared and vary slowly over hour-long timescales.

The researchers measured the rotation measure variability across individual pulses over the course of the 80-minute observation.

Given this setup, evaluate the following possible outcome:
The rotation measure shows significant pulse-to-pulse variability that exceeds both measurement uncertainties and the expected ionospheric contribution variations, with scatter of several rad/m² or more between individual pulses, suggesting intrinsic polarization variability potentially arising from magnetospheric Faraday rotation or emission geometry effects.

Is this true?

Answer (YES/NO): NO